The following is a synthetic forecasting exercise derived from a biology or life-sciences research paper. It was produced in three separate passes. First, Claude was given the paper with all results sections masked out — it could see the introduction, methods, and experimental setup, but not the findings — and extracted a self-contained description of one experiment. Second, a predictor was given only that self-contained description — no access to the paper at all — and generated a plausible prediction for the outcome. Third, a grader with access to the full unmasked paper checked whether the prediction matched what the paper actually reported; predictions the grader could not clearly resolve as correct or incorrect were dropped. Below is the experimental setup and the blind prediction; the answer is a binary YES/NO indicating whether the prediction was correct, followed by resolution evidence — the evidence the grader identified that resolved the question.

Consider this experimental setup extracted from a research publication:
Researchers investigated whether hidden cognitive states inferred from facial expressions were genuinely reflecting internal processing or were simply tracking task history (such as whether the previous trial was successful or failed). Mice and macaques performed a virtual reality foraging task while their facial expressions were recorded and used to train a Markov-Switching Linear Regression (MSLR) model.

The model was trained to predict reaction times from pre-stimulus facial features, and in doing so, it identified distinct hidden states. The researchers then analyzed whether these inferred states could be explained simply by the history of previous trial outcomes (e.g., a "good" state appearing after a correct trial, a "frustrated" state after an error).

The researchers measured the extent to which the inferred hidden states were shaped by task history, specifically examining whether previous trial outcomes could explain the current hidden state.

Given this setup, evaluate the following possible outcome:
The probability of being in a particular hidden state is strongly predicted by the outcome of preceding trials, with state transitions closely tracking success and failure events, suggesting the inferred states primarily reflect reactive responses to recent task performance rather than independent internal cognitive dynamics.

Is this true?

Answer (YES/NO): NO